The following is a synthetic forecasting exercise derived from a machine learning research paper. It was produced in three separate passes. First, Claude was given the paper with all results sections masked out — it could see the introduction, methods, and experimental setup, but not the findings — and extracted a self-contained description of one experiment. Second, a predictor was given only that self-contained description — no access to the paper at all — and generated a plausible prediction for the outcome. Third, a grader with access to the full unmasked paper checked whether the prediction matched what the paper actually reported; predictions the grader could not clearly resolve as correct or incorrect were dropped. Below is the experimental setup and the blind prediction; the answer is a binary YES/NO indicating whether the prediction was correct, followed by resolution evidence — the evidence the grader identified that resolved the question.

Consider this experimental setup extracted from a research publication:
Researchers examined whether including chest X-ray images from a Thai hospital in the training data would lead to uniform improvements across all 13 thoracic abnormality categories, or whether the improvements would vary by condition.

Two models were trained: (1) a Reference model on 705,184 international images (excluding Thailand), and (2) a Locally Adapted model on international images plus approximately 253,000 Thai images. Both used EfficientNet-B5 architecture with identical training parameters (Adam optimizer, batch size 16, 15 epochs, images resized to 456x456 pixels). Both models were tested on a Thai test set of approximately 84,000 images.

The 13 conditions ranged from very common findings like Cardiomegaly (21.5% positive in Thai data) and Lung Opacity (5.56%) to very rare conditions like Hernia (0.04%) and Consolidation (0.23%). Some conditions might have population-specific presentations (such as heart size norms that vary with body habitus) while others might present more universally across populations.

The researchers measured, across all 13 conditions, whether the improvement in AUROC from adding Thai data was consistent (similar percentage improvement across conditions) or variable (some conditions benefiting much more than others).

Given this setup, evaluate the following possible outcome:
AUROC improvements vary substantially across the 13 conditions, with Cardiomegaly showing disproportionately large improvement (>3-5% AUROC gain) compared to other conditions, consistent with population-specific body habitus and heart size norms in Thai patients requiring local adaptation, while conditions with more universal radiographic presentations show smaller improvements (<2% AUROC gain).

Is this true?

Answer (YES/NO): NO